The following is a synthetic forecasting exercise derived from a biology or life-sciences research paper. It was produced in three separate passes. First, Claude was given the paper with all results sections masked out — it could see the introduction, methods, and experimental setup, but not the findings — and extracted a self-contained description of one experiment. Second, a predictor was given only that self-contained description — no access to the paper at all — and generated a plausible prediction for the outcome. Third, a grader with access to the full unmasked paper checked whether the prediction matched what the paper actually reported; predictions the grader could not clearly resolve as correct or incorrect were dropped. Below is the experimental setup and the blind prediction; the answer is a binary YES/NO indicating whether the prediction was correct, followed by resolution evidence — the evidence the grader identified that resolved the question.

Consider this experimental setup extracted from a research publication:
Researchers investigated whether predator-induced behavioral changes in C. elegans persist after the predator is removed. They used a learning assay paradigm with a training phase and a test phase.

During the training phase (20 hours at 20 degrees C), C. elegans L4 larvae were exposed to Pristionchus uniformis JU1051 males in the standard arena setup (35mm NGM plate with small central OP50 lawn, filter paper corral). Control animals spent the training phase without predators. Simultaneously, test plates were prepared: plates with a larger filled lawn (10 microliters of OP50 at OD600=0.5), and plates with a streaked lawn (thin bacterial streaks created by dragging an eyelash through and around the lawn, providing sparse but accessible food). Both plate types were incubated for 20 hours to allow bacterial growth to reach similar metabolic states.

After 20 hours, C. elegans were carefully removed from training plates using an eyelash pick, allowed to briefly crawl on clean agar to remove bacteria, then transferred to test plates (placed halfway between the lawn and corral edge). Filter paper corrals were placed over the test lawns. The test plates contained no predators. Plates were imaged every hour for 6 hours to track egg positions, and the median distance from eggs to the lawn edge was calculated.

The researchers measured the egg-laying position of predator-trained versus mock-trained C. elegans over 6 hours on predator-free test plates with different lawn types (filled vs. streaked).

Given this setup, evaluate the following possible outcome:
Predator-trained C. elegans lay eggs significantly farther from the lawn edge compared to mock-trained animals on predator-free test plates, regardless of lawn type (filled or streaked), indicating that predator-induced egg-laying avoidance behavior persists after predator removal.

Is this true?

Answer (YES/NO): NO